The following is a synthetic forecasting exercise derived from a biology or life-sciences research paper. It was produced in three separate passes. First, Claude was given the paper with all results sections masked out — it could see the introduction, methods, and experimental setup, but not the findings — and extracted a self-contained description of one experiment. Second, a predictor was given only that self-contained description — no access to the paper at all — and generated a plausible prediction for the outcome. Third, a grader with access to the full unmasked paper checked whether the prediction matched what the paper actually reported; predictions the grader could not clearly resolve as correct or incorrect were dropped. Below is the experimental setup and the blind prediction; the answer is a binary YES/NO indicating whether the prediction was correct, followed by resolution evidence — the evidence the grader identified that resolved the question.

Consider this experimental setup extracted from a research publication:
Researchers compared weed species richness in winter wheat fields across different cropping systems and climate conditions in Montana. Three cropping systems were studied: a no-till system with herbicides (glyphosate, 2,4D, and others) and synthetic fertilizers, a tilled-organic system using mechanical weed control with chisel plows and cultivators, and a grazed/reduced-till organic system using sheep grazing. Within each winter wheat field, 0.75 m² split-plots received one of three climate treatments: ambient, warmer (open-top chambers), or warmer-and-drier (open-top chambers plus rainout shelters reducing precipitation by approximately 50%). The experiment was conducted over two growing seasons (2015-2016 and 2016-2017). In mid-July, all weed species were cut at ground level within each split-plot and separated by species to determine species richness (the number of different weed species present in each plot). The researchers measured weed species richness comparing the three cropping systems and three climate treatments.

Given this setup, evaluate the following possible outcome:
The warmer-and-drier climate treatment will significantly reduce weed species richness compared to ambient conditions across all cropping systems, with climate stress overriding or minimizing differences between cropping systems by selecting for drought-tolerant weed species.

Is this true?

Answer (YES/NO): NO